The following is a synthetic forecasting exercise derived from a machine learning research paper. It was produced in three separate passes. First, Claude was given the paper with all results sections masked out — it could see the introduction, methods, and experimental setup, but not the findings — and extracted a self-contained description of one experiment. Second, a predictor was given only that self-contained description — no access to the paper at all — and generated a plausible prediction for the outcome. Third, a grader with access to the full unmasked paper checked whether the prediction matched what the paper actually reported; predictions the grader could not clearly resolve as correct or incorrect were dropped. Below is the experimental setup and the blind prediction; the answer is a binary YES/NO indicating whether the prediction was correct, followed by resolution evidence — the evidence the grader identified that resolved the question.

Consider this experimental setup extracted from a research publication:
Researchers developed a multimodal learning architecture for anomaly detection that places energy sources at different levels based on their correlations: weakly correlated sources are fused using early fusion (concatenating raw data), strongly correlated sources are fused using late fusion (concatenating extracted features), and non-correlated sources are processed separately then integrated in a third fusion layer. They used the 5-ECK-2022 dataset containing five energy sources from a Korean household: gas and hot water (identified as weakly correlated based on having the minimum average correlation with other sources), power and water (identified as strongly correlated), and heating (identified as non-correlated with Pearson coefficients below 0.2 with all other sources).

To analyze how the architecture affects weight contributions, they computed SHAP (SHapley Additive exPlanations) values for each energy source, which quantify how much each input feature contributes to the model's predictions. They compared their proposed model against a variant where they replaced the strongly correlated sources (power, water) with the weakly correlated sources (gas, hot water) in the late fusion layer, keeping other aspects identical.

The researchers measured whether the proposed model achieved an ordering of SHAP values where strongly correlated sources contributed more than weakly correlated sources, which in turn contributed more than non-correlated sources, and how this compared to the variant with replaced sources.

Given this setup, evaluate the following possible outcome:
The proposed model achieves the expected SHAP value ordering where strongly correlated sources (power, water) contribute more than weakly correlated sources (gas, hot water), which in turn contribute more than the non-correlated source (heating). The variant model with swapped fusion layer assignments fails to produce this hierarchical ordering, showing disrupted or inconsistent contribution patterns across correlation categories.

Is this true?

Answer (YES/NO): YES